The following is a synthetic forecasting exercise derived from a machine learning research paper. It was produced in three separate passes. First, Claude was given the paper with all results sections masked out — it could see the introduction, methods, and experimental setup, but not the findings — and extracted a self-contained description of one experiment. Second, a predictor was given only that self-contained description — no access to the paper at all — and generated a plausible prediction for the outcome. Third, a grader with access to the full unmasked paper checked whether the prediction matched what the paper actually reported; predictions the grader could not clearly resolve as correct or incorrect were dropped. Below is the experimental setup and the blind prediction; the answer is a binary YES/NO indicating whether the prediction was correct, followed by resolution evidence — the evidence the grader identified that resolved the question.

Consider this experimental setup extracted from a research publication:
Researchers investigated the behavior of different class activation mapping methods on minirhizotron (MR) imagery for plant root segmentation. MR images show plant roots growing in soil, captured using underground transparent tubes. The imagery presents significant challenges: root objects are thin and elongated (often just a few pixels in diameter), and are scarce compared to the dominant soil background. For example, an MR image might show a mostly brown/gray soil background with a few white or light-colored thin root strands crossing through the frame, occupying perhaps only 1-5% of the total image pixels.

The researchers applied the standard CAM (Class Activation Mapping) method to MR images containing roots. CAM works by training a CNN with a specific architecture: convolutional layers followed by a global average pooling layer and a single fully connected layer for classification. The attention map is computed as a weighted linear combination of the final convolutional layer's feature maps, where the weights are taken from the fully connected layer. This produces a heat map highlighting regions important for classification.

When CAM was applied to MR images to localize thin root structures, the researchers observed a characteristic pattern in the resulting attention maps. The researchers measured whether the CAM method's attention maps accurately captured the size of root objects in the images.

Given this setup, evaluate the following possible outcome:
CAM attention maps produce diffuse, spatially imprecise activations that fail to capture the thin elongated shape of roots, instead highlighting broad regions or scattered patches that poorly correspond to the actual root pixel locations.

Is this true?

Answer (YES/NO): NO